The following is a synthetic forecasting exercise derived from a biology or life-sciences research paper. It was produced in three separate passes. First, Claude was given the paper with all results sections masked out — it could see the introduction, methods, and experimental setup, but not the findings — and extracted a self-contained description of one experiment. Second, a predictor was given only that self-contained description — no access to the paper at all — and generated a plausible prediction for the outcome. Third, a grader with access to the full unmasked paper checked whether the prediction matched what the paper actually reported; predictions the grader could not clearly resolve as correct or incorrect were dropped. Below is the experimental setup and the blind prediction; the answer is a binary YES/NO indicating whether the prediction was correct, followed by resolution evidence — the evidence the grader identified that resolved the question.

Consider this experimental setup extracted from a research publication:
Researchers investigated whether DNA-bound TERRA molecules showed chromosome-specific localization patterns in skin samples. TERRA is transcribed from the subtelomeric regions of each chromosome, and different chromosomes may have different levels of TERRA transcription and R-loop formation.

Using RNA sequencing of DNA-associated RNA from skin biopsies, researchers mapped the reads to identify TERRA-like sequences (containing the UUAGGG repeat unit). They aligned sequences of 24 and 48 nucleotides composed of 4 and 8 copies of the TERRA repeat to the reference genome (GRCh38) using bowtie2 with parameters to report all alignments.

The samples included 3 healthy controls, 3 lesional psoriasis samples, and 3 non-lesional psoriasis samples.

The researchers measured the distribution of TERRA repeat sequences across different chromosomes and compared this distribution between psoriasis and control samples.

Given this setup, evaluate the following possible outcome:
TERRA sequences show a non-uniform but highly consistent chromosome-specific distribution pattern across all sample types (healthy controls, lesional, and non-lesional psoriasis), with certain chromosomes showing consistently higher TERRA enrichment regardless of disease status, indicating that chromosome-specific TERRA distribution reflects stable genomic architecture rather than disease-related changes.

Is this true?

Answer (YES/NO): NO